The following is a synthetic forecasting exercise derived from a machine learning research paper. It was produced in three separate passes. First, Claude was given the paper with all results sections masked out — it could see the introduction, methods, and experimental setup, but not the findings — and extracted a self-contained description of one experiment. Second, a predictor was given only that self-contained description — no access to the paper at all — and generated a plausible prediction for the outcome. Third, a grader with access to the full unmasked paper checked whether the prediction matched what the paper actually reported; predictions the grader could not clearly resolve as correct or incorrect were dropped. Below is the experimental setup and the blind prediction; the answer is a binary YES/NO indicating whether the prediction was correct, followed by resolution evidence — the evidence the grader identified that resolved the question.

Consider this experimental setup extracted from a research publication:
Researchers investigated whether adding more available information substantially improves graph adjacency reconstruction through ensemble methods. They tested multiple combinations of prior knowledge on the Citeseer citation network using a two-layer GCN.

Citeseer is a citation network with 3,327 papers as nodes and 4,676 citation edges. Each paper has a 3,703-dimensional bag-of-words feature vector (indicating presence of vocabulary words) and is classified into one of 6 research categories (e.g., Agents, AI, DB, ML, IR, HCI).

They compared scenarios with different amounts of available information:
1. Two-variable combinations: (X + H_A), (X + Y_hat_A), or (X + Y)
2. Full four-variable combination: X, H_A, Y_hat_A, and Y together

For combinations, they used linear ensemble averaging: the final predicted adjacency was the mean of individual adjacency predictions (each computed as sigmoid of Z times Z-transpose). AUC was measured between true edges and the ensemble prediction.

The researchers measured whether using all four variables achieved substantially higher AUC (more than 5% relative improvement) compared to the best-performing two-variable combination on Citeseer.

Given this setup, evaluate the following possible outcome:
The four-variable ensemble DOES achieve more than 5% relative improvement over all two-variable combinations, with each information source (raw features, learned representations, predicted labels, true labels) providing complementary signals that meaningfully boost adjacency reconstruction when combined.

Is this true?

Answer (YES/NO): NO